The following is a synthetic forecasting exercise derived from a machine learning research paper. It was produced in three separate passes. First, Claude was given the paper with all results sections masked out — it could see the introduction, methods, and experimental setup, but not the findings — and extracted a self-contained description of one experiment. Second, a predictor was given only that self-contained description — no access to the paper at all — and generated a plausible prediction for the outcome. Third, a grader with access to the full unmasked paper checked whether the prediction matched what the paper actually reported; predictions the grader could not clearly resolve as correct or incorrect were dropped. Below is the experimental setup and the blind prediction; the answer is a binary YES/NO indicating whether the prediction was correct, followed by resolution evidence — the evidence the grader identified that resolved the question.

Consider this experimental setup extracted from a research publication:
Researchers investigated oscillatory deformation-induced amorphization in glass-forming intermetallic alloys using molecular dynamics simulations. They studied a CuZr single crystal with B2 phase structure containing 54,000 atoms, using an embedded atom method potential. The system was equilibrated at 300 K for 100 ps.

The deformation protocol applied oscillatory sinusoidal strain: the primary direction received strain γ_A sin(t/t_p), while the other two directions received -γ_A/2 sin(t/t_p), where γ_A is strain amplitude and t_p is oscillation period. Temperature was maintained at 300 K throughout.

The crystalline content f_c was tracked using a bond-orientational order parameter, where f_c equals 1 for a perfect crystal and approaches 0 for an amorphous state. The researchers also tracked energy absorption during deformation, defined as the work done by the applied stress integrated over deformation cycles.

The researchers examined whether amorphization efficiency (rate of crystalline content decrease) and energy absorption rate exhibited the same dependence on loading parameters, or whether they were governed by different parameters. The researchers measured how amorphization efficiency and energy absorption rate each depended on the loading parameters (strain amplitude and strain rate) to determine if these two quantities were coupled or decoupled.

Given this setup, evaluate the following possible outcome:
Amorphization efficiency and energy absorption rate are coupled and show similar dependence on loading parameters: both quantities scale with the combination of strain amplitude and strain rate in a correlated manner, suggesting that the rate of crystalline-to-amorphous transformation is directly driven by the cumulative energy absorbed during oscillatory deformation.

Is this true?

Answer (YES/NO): NO